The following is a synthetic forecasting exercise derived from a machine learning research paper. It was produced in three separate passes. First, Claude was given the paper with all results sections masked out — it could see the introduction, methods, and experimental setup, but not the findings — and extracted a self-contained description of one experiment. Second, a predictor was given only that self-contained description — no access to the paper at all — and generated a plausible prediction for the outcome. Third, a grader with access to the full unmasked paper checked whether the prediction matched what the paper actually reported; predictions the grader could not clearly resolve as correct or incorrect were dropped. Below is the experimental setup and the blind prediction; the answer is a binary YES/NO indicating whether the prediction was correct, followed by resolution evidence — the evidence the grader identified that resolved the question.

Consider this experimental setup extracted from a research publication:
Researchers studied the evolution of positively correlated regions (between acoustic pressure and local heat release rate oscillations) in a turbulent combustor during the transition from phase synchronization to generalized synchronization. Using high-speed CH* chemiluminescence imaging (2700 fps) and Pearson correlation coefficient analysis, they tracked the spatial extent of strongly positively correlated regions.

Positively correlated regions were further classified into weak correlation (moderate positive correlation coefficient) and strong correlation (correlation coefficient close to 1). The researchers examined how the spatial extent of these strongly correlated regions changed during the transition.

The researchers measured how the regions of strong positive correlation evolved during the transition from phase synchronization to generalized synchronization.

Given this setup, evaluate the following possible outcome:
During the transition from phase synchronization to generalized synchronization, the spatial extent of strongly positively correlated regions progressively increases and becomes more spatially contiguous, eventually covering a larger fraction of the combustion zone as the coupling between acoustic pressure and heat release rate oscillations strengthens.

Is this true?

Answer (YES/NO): YES